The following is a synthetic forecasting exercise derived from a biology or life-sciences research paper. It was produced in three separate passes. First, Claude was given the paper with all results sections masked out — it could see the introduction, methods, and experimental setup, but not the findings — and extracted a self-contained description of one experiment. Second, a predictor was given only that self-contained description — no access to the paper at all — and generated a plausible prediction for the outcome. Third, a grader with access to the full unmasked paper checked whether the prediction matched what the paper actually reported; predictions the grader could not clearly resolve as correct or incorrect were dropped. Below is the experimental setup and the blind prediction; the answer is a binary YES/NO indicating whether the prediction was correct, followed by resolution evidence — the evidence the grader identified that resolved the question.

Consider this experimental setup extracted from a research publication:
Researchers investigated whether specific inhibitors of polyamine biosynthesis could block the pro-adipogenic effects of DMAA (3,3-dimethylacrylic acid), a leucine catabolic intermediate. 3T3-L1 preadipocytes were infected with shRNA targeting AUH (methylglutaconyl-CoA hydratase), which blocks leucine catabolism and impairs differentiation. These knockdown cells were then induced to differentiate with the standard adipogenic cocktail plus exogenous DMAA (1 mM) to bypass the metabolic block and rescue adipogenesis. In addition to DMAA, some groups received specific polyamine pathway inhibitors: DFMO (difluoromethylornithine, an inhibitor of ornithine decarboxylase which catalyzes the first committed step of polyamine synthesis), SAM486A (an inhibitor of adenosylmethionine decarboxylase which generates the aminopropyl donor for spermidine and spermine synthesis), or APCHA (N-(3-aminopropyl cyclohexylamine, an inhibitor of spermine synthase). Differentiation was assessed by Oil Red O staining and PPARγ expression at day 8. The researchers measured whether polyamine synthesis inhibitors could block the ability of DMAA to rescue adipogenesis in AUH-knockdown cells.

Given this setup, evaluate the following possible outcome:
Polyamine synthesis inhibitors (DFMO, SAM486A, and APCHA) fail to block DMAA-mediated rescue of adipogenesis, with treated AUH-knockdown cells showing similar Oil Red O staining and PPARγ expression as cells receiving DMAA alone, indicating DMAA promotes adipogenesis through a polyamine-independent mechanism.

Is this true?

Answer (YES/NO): NO